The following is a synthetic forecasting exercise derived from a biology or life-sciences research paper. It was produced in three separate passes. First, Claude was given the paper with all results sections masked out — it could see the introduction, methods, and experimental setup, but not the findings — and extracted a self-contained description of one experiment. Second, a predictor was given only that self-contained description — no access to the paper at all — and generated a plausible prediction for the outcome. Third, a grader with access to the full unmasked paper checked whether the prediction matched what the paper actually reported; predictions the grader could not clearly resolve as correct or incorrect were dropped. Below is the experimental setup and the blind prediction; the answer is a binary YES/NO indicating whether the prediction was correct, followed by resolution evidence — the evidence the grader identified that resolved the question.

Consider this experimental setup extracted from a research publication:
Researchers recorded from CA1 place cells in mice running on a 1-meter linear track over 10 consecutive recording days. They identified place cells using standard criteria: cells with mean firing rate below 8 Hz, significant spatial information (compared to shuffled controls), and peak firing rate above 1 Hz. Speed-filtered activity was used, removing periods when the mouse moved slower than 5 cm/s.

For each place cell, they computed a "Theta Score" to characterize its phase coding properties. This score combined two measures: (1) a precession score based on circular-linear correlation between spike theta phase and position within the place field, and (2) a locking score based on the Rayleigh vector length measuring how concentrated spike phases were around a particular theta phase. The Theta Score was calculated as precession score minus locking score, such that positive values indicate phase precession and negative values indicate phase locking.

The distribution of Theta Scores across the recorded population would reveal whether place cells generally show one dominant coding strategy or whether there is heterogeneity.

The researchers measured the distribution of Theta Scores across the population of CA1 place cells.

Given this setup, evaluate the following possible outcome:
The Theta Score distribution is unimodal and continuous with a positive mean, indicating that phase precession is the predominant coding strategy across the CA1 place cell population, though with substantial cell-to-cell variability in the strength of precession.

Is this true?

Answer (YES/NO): NO